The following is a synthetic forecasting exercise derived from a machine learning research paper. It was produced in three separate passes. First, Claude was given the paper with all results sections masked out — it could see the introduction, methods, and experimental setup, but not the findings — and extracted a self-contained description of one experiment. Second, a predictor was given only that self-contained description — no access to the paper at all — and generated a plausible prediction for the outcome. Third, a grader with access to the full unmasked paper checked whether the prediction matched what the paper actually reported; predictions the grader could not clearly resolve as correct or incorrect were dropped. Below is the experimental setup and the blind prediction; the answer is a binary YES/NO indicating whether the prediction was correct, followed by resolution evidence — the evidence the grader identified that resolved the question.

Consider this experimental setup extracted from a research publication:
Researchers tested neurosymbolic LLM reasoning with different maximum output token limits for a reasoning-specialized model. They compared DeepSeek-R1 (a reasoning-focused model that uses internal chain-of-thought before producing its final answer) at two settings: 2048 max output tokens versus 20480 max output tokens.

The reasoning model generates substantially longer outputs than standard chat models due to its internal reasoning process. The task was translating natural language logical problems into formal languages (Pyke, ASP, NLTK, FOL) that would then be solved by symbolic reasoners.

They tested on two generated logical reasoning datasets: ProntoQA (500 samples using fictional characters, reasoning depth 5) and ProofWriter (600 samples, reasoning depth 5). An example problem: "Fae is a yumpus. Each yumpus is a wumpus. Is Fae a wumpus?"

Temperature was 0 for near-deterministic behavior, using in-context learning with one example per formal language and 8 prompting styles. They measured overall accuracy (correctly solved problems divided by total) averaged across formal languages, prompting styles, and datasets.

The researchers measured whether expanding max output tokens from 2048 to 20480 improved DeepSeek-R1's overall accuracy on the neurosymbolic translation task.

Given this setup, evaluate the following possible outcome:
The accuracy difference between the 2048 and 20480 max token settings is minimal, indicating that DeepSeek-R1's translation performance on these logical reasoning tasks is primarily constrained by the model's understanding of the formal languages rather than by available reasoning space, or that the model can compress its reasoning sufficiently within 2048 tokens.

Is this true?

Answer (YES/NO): NO